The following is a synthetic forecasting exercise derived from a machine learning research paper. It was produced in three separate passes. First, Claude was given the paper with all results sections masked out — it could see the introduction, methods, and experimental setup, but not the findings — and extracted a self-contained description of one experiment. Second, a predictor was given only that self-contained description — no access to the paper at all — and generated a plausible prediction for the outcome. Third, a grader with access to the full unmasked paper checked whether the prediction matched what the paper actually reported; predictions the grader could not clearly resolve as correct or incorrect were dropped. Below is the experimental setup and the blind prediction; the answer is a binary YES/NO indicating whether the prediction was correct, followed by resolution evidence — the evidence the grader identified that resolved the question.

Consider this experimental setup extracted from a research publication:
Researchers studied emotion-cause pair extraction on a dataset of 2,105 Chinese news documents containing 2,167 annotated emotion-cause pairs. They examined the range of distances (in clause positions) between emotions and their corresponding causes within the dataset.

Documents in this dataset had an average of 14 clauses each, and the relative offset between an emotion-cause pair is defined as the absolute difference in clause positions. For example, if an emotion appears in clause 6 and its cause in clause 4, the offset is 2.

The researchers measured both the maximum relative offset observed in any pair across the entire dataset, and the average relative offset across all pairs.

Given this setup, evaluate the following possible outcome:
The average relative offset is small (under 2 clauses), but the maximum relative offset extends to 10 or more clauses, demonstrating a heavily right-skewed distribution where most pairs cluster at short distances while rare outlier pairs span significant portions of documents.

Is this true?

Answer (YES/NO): YES